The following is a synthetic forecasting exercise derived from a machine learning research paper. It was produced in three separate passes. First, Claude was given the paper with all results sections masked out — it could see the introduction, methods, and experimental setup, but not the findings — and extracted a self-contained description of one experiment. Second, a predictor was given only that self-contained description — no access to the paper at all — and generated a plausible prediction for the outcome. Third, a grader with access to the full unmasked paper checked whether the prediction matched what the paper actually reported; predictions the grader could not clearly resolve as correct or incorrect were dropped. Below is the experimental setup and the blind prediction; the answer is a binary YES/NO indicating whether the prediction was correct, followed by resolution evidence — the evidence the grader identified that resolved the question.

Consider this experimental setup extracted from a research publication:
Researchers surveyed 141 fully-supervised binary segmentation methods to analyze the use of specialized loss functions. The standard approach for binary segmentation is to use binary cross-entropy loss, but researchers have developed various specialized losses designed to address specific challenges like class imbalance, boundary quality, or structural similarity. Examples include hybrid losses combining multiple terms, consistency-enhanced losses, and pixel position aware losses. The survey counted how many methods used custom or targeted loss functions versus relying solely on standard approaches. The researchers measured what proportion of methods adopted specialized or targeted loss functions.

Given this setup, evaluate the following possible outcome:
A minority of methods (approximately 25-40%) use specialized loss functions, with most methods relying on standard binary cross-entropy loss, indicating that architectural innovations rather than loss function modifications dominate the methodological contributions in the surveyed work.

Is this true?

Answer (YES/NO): NO